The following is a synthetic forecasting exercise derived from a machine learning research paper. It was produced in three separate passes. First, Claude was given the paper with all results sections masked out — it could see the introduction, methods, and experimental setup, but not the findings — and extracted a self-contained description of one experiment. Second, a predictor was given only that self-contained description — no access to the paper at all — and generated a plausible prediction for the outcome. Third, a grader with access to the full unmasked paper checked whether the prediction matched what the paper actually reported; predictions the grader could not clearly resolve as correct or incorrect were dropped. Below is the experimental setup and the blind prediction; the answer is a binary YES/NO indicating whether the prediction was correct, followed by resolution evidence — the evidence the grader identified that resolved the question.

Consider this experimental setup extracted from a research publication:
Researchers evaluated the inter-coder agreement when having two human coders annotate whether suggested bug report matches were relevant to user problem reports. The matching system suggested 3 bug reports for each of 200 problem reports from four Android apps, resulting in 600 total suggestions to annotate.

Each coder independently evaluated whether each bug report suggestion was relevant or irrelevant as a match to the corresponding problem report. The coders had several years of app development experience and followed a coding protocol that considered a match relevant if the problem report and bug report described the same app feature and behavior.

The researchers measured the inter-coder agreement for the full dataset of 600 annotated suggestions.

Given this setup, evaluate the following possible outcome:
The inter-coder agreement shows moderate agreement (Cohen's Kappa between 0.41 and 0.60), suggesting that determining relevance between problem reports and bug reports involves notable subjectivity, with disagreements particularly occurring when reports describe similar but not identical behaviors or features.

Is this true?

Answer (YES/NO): NO